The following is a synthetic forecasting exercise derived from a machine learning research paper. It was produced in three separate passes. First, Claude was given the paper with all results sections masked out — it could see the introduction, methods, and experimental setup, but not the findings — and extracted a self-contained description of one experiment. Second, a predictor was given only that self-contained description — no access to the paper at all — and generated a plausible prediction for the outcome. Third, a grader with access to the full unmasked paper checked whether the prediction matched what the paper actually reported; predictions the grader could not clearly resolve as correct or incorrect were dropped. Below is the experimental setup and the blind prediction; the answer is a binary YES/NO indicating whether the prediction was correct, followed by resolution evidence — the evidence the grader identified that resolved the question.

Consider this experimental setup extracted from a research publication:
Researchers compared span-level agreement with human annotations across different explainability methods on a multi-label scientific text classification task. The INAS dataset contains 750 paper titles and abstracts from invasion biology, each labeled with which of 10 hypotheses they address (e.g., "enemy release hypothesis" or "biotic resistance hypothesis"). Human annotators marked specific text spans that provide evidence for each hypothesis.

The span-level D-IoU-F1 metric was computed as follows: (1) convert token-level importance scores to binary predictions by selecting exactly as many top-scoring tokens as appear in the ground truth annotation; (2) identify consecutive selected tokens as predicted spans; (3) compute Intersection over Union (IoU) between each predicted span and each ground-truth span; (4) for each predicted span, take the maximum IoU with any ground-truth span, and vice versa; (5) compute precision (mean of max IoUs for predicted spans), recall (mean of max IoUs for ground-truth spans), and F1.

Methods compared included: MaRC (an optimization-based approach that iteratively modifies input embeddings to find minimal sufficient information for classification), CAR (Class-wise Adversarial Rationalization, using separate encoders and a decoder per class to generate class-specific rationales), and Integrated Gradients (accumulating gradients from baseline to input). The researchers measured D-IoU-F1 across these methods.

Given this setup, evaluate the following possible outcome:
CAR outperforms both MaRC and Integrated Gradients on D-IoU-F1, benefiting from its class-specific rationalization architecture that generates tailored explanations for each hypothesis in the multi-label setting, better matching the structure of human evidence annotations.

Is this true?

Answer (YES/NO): NO